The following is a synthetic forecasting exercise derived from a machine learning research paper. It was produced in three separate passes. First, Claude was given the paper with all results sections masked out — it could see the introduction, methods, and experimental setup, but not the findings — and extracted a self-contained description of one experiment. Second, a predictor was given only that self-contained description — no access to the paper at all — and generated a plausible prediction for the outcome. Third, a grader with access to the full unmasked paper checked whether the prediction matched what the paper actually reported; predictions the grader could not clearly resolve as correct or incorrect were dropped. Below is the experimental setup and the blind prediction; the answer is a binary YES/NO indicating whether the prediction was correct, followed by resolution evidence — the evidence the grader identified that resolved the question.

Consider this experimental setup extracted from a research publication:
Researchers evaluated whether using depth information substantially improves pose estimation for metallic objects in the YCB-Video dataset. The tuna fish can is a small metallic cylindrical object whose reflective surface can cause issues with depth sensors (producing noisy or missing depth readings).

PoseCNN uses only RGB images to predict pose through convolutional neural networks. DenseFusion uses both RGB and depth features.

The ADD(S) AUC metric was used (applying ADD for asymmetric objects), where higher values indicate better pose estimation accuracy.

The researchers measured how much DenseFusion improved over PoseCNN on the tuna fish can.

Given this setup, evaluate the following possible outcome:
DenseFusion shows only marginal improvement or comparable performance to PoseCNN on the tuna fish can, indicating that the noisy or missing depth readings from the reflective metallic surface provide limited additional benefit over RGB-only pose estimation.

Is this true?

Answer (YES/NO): NO